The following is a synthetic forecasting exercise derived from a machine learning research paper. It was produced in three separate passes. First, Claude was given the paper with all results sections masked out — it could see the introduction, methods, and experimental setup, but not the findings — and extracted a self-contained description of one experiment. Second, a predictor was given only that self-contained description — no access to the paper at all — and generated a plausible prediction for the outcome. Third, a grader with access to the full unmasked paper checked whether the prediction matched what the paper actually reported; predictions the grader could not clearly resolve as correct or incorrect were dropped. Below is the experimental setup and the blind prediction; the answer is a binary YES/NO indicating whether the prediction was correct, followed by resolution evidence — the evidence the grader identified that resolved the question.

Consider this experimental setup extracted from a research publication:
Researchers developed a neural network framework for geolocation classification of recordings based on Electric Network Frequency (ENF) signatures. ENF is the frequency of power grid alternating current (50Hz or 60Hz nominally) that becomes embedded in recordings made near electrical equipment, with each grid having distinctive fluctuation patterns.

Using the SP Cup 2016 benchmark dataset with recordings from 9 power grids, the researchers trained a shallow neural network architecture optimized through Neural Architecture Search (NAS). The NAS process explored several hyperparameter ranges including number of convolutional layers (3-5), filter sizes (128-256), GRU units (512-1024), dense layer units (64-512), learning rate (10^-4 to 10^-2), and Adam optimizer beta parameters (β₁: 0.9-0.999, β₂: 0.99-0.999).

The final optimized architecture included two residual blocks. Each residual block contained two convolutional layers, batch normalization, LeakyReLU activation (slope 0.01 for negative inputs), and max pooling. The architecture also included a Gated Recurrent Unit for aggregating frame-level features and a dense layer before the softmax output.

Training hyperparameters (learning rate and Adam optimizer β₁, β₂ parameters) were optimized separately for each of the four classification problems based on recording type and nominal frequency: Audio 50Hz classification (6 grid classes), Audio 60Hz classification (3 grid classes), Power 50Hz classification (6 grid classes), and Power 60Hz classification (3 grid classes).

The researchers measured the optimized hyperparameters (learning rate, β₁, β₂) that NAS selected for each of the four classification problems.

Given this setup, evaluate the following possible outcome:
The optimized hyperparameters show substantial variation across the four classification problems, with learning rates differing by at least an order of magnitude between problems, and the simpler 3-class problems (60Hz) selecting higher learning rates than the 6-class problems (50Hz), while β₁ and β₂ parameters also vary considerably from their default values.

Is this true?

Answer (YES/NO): NO